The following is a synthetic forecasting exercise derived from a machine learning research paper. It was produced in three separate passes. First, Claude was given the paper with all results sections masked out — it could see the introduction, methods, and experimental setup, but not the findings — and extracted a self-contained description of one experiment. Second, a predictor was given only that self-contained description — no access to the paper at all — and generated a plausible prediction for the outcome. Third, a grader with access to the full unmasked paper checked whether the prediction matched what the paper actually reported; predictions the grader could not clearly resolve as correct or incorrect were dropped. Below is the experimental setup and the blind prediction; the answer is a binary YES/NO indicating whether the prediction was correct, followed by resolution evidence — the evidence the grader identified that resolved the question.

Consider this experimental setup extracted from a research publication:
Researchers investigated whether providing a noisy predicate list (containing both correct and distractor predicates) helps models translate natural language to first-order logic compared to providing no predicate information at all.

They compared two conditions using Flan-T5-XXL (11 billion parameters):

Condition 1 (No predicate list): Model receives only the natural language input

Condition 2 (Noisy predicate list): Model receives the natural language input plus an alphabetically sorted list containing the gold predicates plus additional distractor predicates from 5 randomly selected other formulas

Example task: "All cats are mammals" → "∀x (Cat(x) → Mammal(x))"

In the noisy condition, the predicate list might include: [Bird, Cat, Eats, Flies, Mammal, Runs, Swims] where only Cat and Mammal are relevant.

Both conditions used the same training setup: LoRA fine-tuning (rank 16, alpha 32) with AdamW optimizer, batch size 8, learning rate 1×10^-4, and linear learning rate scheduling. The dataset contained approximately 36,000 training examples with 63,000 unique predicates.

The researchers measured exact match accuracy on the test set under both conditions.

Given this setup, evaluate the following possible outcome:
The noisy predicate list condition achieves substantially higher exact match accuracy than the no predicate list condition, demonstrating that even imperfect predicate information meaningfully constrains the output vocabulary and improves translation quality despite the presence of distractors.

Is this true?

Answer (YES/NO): YES